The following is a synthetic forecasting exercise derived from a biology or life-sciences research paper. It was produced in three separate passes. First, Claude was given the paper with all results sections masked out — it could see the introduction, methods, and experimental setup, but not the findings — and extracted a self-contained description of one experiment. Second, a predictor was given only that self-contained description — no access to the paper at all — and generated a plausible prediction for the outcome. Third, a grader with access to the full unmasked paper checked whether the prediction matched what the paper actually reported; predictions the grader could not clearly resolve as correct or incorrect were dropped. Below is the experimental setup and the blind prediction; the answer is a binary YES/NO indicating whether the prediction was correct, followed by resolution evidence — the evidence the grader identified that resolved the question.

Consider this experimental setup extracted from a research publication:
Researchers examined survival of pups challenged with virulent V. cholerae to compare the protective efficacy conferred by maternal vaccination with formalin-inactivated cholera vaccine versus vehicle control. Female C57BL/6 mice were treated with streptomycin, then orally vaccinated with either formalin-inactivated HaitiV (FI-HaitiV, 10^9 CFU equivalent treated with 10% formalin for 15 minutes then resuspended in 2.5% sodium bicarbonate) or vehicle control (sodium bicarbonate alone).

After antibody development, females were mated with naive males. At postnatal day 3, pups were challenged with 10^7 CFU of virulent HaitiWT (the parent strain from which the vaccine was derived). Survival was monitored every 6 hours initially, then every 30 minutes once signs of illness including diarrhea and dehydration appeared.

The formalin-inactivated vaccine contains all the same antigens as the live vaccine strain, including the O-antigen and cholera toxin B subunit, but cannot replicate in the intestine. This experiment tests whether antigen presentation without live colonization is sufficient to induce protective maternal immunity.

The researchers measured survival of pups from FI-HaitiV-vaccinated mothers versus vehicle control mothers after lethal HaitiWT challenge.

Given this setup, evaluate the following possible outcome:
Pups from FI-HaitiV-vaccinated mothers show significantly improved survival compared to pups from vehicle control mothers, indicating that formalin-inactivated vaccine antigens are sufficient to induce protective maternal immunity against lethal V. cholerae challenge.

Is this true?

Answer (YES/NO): NO